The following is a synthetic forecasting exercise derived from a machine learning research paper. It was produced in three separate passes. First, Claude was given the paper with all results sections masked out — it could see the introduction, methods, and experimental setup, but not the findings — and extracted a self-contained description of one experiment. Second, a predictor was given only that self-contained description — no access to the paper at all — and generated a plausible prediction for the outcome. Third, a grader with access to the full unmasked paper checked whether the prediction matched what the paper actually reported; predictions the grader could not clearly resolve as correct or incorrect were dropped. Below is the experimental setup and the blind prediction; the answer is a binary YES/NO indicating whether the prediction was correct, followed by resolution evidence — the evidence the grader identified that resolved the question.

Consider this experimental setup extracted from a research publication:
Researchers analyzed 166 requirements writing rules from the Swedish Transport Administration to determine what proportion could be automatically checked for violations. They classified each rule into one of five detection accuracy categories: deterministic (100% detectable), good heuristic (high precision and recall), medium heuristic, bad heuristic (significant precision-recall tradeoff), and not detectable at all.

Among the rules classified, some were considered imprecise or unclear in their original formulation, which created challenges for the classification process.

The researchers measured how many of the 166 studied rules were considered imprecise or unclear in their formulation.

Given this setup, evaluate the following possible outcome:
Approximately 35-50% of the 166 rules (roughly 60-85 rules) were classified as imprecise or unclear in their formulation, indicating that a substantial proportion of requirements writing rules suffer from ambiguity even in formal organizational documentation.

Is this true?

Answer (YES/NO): NO